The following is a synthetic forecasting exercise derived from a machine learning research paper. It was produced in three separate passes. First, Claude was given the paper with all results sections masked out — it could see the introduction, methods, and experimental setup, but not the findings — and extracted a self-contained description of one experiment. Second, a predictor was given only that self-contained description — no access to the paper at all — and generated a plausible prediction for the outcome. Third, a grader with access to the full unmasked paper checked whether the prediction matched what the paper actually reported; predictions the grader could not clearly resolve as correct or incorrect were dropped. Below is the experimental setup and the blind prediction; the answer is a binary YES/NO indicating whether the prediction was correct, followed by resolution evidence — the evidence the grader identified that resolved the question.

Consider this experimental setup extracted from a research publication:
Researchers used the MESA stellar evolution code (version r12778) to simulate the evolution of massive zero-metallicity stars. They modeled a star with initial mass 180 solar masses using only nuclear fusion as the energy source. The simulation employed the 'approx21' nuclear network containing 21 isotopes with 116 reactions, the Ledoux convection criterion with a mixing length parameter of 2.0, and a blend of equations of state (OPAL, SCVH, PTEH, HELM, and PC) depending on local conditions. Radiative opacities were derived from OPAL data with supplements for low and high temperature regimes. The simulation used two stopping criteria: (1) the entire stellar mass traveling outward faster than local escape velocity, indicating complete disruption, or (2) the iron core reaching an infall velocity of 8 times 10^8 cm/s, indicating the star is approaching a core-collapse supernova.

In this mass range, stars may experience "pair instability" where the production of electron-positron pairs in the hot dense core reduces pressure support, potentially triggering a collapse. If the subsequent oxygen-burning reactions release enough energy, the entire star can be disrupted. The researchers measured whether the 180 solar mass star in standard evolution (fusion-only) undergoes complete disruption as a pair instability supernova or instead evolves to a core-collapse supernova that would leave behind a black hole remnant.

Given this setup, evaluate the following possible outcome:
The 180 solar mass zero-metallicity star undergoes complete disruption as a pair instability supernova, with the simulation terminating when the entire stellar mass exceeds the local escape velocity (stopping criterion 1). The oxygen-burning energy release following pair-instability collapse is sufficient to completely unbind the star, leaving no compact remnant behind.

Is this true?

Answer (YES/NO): YES